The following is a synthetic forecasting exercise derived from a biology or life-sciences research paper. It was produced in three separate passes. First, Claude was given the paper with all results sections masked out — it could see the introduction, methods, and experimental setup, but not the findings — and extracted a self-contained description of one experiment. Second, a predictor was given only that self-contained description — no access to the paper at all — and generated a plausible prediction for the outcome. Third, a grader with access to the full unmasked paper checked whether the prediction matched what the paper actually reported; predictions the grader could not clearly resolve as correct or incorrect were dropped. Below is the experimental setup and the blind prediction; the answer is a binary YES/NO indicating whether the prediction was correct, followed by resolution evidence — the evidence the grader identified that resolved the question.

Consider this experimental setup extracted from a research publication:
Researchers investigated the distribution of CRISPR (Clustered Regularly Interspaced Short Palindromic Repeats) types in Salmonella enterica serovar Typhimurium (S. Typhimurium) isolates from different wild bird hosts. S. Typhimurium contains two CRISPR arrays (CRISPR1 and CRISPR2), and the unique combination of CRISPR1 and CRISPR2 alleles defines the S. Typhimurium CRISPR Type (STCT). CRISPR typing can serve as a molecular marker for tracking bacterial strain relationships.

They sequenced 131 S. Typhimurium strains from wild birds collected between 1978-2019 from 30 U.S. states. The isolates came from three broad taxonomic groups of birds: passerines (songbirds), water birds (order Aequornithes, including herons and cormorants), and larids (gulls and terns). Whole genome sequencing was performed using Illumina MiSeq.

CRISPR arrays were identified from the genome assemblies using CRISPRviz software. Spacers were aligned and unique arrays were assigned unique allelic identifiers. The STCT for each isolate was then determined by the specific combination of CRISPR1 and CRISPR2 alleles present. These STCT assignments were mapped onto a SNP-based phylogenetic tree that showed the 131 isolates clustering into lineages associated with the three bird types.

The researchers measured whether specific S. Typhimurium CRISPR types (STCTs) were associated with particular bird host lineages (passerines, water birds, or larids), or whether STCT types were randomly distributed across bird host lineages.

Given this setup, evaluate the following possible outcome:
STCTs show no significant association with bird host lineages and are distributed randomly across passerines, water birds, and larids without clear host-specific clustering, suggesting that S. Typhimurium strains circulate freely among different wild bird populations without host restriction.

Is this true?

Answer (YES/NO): NO